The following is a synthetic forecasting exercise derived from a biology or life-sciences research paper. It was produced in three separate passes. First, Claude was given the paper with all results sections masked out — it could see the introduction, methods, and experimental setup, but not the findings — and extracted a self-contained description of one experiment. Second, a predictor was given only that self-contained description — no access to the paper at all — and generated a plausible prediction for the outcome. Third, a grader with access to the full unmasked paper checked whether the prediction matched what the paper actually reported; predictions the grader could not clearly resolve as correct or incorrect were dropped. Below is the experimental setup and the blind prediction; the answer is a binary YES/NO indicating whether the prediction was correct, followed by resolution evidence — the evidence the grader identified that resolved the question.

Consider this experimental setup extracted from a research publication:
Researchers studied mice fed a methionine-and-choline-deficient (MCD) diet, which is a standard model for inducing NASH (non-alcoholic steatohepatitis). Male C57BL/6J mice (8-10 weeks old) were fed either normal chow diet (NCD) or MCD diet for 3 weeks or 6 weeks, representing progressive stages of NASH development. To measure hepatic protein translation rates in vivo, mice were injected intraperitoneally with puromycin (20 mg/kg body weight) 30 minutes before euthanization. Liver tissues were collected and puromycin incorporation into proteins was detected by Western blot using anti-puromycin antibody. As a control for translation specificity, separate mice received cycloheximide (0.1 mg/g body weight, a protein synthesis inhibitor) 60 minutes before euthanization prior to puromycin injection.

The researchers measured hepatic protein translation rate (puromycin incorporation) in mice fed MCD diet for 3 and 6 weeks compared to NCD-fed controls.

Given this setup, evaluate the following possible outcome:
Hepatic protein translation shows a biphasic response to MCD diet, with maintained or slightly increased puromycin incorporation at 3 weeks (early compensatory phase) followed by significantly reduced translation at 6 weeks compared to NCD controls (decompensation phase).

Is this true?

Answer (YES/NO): NO